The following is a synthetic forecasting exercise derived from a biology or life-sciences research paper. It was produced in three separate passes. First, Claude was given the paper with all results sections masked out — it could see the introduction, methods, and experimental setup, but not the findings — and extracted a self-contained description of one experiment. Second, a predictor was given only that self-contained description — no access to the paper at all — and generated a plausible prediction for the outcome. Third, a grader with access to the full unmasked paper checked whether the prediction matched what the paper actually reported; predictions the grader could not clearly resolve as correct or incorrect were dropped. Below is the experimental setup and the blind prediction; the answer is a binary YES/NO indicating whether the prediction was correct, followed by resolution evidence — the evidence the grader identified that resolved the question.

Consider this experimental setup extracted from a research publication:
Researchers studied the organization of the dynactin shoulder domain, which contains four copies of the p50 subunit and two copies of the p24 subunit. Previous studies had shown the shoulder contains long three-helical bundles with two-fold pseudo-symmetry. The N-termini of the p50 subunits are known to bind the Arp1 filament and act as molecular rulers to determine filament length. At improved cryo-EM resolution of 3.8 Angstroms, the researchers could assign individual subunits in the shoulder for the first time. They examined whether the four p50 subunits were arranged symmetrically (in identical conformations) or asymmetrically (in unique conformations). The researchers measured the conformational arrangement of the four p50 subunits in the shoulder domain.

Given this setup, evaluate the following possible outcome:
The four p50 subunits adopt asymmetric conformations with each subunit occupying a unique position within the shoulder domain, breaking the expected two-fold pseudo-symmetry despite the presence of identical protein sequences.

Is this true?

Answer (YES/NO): YES